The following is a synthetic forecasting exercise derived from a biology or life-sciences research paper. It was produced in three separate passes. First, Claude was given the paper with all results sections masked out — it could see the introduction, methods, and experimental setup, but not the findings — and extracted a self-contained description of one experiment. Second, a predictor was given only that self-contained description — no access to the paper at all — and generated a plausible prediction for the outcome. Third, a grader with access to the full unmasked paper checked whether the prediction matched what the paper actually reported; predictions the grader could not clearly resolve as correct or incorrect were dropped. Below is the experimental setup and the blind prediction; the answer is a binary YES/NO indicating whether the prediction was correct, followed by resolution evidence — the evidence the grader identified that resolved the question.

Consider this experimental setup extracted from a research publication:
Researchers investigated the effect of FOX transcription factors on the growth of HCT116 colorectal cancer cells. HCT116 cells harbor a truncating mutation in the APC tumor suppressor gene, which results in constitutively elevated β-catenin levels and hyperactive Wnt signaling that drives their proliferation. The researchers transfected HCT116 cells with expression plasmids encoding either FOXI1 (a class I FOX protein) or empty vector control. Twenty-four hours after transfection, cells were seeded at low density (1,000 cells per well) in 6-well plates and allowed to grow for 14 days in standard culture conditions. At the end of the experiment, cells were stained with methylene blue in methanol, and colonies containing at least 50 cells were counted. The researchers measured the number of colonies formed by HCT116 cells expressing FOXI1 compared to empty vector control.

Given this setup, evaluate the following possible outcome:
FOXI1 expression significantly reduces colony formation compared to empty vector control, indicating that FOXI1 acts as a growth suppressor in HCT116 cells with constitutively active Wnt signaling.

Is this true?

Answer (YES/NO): YES